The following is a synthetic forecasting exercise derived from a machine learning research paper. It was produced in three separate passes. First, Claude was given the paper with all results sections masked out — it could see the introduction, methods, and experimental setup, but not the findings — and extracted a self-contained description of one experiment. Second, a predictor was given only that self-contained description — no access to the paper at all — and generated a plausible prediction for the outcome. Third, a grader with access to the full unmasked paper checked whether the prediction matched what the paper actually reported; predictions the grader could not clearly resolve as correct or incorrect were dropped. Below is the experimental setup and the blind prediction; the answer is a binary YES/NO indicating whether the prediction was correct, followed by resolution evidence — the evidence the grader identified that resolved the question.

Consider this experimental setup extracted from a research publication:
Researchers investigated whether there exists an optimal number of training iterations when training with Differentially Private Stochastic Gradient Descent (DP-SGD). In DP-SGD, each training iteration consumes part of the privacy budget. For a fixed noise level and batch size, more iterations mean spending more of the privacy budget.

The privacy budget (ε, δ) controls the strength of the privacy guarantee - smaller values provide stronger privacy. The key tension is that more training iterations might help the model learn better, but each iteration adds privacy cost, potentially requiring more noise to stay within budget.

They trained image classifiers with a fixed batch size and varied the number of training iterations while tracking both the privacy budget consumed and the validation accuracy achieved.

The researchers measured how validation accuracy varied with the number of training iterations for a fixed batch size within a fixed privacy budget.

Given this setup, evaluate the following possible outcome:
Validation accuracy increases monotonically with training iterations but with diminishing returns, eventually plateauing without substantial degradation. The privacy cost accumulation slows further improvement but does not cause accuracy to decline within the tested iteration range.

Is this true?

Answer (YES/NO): NO